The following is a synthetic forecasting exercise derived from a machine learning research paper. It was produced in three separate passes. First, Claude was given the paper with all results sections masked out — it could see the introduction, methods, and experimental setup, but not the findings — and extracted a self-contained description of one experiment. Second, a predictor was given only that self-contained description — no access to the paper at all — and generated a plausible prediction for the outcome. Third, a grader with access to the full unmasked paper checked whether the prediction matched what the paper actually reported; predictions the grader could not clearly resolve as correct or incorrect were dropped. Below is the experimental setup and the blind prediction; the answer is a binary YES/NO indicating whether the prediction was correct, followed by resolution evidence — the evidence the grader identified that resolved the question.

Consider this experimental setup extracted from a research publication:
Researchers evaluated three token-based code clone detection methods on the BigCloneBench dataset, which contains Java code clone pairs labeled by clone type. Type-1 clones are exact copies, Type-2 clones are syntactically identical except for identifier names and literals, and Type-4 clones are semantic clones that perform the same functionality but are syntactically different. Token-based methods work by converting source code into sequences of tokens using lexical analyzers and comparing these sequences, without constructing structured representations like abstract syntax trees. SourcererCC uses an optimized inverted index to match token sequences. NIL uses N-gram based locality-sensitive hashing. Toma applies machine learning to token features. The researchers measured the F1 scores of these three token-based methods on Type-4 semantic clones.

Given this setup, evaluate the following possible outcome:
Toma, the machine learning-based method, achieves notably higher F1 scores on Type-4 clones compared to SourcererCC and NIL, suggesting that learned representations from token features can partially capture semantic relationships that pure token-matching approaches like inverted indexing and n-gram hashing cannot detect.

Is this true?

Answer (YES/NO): YES